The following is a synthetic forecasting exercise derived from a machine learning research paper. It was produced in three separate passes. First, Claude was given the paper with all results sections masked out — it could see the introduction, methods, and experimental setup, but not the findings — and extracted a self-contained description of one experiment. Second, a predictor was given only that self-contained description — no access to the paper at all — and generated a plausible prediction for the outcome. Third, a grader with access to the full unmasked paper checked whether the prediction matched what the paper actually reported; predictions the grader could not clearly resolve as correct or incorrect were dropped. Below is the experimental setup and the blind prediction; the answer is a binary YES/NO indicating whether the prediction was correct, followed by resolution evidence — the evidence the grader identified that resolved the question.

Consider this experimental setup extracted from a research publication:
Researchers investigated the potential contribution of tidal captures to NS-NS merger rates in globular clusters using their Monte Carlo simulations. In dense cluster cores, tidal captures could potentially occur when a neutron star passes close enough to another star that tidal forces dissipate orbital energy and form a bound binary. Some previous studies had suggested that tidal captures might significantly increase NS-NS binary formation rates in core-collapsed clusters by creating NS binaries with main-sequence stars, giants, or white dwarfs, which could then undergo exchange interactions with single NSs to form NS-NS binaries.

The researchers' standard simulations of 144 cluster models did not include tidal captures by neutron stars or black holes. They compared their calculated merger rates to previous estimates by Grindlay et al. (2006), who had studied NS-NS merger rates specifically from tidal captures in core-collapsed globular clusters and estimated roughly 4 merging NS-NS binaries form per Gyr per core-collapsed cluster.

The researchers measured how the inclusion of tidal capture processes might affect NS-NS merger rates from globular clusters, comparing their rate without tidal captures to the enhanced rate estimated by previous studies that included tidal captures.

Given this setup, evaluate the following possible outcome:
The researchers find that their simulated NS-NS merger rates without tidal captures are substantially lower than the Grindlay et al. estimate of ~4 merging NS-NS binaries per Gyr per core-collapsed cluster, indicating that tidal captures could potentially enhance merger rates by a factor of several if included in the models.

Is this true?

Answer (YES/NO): YES